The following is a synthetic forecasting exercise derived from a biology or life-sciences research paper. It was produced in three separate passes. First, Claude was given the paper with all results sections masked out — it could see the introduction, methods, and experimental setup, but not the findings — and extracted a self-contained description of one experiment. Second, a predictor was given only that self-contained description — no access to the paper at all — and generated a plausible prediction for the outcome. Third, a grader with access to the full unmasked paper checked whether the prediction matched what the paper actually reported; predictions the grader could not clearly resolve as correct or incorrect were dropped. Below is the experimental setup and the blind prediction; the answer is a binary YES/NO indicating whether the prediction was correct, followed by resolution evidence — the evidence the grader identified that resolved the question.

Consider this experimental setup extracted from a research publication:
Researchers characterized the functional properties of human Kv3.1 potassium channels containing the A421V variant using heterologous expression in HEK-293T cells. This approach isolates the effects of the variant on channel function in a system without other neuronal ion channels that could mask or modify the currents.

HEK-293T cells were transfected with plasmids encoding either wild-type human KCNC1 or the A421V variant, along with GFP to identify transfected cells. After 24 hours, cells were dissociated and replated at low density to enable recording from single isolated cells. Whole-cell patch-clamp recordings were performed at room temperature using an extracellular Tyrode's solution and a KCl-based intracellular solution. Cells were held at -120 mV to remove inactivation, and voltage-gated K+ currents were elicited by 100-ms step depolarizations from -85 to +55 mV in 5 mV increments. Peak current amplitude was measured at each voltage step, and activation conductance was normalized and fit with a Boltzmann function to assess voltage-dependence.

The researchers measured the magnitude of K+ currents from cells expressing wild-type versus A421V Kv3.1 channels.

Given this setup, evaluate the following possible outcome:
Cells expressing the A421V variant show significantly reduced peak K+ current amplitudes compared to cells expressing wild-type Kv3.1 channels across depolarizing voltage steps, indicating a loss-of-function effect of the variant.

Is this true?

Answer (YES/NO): YES